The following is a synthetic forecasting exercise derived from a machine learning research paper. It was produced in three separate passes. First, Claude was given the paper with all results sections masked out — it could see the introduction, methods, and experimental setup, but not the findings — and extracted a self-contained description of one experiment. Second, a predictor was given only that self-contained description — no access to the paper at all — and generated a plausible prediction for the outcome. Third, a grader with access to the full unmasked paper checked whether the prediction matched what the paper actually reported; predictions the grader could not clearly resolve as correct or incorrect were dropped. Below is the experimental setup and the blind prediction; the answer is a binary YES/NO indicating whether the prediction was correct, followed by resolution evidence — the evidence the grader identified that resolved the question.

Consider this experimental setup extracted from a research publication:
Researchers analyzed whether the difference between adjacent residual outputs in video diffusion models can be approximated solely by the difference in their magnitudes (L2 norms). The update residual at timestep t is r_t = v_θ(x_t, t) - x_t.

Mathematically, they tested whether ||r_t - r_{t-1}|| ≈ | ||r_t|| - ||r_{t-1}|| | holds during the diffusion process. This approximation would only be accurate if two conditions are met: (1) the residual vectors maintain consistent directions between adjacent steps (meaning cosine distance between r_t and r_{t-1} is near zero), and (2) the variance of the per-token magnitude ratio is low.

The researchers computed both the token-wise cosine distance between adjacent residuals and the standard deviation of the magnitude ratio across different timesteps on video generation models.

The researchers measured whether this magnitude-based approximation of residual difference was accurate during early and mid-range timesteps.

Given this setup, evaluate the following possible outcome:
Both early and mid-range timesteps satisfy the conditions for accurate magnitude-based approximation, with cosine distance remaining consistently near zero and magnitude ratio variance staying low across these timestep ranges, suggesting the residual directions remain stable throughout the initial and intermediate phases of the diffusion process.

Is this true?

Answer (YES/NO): YES